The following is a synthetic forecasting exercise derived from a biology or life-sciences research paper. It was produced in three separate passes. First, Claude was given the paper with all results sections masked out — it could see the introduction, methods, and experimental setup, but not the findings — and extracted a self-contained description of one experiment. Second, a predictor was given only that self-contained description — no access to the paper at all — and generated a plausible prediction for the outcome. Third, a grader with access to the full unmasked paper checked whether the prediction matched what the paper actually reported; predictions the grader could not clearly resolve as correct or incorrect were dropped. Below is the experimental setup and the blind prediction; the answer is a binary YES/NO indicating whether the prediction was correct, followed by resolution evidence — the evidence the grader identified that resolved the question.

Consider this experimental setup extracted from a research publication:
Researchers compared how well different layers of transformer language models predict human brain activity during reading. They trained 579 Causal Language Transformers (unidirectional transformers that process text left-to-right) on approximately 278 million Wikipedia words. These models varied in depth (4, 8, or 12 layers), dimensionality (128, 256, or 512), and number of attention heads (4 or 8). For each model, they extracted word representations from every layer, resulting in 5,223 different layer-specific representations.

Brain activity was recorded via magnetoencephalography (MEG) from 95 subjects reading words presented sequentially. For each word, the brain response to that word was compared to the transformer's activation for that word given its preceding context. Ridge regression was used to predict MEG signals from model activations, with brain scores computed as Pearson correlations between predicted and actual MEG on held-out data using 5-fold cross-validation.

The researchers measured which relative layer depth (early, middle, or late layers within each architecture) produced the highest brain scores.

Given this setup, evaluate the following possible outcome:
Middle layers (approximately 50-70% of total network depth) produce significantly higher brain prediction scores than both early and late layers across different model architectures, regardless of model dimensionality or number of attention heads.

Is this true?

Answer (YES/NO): YES